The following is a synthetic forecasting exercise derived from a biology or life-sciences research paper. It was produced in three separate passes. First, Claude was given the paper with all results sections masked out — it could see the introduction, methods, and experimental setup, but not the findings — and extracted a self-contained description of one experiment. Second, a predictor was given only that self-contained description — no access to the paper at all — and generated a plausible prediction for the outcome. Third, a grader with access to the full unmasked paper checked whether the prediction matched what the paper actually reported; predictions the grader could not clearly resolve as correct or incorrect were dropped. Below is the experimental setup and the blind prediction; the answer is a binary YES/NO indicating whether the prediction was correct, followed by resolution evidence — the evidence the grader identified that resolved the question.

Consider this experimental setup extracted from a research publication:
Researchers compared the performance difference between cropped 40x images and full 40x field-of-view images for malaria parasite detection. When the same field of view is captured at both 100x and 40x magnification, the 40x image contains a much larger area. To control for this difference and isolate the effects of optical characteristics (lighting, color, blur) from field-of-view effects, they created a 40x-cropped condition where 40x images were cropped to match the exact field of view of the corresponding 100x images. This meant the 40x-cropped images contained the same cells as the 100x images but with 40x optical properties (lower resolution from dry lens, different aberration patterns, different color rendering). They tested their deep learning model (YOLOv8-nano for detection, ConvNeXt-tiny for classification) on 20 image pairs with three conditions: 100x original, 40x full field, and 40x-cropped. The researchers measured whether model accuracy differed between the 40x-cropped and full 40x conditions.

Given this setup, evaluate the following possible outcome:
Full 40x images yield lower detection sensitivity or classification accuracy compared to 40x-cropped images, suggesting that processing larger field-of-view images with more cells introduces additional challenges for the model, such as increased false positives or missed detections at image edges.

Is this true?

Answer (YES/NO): NO